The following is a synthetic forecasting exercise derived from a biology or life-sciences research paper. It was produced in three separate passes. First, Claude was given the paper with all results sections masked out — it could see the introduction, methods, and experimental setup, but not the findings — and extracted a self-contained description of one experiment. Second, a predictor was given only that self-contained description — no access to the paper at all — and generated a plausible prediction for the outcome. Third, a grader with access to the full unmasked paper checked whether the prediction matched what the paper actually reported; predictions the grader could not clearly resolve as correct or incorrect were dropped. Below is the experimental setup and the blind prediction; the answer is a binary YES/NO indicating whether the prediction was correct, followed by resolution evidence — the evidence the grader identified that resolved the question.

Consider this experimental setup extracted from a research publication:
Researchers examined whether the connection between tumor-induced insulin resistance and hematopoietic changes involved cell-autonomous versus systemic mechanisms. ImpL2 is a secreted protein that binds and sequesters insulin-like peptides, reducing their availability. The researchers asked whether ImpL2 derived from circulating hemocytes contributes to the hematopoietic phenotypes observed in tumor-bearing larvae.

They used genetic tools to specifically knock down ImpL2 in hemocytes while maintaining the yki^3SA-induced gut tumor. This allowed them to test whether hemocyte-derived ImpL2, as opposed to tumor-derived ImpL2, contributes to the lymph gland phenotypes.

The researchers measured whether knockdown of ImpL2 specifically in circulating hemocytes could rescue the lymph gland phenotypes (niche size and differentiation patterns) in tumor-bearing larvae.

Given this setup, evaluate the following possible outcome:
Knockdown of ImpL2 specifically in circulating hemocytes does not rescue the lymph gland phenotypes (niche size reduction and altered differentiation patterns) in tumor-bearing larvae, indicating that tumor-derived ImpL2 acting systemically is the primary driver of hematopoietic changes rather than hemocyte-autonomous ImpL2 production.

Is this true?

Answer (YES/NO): NO